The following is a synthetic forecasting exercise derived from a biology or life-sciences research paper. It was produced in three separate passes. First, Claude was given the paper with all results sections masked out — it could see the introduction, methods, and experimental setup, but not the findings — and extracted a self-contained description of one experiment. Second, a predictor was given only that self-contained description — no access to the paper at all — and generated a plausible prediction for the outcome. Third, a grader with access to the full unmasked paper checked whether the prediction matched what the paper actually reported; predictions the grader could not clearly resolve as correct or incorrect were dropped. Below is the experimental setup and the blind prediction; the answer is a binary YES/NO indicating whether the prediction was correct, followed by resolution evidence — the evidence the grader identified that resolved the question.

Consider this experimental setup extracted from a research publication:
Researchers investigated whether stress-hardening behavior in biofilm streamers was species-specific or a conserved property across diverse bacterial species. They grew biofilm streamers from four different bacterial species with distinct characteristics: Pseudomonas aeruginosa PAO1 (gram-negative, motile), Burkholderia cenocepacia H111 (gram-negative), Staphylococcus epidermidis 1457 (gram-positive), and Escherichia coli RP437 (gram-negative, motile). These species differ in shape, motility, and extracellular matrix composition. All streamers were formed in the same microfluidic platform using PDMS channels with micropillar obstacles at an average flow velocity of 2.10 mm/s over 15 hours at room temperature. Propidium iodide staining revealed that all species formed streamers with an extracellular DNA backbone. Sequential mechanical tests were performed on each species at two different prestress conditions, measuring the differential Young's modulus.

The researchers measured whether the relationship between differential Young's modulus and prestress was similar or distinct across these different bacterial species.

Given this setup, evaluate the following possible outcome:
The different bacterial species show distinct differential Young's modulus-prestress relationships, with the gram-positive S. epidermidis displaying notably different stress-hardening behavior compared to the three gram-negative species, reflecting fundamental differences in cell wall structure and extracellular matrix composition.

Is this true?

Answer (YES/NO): NO